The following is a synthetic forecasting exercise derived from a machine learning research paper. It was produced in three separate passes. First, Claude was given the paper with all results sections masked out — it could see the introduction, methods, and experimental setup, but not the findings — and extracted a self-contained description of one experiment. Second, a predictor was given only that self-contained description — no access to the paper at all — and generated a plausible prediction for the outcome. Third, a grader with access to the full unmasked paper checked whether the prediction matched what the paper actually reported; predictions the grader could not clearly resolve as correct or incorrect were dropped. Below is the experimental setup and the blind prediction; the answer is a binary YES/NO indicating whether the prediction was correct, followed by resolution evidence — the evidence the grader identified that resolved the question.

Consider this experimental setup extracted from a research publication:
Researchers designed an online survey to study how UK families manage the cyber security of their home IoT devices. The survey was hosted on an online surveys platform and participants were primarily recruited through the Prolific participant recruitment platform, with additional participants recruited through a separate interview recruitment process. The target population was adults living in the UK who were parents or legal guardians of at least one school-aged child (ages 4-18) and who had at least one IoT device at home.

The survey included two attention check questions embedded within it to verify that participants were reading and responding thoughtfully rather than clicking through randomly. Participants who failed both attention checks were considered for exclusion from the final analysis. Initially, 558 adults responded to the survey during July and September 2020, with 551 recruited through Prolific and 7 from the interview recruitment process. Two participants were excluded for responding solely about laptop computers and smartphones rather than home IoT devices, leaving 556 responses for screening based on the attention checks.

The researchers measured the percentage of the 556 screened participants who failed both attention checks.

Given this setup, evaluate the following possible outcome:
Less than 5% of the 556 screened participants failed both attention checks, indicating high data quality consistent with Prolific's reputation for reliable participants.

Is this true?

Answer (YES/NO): YES